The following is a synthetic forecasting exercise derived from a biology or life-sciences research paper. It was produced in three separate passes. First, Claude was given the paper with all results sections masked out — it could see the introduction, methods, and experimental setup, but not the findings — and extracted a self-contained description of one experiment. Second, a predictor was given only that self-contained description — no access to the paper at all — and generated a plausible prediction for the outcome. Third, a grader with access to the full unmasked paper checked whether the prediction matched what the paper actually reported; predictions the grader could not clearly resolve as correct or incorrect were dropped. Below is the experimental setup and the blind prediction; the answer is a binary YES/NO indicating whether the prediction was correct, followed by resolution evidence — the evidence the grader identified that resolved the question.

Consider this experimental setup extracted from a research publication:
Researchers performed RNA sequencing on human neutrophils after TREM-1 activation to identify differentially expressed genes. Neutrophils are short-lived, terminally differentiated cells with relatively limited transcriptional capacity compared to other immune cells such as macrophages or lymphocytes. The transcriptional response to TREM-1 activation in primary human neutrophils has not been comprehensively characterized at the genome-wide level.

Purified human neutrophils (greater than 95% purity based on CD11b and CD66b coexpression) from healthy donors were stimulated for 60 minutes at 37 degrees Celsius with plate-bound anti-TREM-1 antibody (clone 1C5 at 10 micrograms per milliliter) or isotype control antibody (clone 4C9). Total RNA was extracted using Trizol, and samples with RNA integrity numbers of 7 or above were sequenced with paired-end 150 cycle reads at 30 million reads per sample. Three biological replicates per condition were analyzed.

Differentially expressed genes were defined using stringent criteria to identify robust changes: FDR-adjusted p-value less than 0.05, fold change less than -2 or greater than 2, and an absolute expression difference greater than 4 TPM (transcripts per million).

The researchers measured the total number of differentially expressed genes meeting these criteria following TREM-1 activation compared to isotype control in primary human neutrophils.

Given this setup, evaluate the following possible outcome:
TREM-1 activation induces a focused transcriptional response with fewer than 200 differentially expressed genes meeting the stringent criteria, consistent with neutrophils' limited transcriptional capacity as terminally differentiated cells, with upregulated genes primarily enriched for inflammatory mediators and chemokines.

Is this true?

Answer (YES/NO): NO